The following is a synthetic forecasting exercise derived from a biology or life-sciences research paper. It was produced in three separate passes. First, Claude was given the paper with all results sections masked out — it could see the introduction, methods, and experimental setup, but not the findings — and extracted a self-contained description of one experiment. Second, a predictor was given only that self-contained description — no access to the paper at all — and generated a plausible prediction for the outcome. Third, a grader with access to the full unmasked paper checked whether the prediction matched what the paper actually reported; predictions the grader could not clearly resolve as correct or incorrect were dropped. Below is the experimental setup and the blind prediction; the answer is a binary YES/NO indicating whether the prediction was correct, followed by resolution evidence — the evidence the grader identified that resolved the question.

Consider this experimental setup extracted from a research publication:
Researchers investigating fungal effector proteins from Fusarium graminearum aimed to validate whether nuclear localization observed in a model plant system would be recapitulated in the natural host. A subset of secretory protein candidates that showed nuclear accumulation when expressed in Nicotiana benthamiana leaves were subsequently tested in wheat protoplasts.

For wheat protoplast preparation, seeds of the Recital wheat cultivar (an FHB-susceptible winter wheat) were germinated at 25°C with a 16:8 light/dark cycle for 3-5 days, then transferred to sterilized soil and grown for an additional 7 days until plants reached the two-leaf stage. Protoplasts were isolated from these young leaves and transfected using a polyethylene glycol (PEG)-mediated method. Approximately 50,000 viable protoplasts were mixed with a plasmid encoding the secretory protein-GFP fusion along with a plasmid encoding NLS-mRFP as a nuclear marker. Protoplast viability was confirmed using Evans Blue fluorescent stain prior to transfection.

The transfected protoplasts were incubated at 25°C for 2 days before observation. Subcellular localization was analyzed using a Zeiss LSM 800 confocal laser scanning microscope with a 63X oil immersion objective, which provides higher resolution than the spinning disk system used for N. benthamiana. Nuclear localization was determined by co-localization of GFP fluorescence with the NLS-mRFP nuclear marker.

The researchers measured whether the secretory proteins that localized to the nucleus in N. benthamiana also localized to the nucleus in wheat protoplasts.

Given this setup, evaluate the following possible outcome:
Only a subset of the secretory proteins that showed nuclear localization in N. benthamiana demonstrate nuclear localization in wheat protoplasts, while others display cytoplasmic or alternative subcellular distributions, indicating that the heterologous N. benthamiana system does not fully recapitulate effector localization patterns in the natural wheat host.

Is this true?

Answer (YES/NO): NO